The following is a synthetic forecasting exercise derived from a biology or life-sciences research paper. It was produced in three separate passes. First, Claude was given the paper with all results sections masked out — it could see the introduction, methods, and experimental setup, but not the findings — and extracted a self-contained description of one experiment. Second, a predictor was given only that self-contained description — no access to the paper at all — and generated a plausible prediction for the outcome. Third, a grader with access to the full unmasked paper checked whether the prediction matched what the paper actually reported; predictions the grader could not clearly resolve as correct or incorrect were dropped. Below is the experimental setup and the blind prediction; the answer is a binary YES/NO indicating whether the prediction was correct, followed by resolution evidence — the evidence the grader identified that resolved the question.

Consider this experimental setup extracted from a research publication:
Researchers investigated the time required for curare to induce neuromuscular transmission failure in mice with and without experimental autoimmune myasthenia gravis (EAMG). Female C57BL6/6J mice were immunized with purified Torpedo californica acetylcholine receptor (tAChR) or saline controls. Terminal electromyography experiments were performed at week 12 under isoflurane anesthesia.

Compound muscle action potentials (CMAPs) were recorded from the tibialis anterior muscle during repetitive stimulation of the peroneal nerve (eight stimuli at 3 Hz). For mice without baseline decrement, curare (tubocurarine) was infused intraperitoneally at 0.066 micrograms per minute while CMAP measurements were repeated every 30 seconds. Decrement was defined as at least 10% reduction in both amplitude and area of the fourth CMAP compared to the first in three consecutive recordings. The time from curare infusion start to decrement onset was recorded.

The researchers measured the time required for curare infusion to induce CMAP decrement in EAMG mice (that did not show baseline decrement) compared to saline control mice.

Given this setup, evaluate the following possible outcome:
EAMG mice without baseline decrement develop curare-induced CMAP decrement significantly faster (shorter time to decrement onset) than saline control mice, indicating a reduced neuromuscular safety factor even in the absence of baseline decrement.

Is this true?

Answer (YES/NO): YES